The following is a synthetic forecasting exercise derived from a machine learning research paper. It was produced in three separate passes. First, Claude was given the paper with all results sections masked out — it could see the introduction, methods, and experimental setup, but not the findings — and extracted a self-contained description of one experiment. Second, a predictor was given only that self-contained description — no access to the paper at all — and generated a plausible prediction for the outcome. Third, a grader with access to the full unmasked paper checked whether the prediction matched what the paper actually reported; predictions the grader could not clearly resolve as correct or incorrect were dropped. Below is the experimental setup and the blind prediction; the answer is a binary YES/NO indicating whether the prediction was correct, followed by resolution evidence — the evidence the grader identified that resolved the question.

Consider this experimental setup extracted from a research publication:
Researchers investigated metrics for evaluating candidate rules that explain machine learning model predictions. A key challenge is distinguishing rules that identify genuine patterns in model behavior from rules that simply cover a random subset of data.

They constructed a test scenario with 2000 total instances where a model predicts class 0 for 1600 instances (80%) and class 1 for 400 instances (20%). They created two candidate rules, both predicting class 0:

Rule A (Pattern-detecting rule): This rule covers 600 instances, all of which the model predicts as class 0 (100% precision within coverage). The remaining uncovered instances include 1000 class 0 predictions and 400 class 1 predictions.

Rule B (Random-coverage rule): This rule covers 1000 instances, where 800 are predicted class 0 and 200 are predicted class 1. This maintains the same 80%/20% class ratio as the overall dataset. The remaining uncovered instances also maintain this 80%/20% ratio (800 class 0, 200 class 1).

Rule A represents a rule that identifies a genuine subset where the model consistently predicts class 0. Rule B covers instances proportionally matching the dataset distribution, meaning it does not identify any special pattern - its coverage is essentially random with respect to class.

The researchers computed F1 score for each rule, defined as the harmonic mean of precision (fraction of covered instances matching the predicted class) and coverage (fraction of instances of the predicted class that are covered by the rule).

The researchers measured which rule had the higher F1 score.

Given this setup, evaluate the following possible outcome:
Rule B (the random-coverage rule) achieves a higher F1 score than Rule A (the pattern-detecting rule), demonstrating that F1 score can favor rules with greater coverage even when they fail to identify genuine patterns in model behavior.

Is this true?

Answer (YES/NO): YES